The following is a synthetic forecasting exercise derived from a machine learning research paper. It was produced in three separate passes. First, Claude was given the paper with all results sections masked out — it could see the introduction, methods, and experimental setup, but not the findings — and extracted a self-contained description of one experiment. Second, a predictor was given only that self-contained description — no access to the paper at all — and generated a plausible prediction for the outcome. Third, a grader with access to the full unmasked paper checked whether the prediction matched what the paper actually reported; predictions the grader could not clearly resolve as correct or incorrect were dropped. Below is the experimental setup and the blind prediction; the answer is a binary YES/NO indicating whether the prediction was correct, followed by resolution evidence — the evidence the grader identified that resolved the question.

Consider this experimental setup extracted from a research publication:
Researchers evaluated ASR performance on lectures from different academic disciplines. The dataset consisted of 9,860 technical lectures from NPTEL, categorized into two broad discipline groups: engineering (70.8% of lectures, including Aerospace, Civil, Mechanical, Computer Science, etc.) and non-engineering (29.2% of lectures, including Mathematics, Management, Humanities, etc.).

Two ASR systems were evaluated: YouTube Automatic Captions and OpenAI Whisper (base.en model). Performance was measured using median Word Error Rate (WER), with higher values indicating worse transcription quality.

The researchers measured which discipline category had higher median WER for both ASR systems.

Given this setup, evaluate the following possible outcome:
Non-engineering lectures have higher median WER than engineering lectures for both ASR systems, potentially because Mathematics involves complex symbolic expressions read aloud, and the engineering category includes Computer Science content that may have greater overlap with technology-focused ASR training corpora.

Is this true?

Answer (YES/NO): NO